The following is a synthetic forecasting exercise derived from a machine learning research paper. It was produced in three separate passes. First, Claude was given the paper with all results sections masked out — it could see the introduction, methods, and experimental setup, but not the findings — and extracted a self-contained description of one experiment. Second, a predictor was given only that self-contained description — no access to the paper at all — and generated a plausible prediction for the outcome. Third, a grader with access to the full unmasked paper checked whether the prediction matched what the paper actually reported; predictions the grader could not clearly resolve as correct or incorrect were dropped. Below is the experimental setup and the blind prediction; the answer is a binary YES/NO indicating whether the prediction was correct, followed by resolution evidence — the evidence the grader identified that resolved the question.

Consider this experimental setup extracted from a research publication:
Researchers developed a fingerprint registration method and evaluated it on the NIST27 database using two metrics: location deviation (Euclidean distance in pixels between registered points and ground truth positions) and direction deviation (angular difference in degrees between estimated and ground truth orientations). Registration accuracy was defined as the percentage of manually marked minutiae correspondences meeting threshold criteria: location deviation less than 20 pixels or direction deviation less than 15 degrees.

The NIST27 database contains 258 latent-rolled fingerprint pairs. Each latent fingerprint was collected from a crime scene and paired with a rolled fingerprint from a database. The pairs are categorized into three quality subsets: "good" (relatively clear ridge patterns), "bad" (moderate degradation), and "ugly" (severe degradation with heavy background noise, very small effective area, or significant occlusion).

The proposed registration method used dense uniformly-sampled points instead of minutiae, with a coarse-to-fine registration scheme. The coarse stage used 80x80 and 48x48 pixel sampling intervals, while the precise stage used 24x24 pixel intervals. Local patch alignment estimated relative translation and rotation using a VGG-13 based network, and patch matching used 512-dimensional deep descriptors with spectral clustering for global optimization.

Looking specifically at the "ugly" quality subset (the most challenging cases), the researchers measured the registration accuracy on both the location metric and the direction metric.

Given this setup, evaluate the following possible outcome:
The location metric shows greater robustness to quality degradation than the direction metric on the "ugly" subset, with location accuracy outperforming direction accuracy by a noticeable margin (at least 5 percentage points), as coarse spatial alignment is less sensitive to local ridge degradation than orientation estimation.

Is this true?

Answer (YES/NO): NO